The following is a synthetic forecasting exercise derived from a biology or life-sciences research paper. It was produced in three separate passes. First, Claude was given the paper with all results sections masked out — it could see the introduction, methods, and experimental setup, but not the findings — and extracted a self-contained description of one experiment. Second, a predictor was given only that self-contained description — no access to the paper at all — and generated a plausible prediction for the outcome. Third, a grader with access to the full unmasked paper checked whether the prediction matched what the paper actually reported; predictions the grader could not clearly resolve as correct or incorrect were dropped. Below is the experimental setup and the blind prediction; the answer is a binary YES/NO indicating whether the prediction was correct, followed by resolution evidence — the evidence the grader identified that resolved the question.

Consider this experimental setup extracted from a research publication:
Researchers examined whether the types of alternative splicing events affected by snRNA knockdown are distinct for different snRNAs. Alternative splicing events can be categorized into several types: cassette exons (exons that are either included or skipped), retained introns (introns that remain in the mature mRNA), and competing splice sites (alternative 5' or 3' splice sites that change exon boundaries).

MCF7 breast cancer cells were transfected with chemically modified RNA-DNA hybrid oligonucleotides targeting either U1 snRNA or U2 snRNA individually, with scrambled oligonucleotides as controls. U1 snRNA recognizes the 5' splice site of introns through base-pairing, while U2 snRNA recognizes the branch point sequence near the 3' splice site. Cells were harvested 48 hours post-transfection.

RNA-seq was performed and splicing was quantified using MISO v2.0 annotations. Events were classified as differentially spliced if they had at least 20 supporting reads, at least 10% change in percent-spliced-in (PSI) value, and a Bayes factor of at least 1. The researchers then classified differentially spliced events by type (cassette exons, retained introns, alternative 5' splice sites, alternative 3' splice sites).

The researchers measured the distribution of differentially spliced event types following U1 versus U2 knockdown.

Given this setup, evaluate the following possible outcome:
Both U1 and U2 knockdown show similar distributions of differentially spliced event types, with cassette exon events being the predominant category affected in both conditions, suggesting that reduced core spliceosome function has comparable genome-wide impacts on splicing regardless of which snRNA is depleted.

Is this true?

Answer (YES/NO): NO